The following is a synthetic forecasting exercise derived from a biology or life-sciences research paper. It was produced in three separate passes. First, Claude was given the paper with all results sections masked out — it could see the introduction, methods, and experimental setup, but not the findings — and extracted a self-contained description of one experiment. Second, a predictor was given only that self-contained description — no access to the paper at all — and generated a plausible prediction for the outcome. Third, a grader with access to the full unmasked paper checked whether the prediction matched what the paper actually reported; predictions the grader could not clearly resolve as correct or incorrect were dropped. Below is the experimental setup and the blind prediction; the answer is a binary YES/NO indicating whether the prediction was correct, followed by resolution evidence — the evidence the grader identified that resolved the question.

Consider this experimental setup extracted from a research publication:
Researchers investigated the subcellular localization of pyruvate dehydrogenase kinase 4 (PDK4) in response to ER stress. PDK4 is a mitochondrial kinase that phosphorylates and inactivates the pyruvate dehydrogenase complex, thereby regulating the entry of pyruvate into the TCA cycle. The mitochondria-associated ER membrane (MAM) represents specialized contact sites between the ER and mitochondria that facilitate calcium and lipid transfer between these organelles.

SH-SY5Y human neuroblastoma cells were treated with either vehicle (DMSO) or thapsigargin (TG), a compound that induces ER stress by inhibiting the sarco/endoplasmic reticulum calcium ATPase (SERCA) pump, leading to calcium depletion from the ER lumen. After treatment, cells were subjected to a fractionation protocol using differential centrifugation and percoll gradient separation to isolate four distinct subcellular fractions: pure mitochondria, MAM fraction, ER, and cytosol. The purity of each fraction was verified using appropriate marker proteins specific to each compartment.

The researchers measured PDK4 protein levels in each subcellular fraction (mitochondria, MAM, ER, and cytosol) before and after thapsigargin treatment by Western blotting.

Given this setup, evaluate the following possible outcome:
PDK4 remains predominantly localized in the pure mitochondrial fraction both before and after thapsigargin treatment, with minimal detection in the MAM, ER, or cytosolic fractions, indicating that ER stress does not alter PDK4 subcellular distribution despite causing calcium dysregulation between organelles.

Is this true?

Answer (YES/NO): NO